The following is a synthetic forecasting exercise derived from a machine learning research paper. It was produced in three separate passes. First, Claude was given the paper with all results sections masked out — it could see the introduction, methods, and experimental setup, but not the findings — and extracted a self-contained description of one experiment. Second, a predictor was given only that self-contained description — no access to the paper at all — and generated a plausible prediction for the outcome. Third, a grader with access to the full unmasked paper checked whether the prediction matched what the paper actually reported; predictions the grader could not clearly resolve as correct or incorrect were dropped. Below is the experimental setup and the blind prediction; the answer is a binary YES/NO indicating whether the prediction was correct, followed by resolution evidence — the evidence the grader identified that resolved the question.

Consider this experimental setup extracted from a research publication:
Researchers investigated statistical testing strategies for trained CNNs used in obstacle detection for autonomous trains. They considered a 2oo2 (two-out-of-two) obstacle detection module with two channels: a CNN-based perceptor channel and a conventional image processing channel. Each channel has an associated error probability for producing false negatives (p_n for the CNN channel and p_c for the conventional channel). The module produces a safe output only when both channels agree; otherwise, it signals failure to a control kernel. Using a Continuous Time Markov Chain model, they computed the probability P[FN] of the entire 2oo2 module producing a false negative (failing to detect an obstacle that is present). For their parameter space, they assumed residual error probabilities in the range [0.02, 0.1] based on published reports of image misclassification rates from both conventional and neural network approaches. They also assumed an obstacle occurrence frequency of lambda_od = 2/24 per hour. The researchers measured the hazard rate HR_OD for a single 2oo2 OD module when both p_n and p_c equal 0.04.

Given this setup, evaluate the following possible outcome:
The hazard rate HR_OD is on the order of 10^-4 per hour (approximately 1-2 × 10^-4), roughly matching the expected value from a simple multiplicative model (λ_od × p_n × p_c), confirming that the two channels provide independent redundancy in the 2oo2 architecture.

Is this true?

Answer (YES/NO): YES